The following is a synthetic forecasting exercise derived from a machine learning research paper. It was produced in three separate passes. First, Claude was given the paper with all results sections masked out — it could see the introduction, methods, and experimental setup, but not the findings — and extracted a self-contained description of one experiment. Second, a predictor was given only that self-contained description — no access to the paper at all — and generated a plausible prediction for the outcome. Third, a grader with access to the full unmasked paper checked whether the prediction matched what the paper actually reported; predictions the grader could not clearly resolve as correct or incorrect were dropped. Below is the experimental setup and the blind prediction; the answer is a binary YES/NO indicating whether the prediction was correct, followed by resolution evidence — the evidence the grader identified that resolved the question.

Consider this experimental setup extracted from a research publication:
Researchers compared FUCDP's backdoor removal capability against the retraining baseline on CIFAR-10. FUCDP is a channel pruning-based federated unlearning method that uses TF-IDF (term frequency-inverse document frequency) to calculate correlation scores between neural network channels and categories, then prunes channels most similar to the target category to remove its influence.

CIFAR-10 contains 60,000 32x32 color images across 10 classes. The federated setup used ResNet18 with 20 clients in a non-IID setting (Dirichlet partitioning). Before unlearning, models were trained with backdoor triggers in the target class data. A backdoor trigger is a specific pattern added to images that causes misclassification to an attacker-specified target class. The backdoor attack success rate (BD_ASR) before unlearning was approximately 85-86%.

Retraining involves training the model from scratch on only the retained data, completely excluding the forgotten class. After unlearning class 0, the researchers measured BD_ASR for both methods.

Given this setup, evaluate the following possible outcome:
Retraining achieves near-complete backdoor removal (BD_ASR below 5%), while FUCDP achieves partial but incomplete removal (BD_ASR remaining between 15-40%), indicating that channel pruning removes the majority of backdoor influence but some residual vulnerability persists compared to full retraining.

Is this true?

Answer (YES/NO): NO